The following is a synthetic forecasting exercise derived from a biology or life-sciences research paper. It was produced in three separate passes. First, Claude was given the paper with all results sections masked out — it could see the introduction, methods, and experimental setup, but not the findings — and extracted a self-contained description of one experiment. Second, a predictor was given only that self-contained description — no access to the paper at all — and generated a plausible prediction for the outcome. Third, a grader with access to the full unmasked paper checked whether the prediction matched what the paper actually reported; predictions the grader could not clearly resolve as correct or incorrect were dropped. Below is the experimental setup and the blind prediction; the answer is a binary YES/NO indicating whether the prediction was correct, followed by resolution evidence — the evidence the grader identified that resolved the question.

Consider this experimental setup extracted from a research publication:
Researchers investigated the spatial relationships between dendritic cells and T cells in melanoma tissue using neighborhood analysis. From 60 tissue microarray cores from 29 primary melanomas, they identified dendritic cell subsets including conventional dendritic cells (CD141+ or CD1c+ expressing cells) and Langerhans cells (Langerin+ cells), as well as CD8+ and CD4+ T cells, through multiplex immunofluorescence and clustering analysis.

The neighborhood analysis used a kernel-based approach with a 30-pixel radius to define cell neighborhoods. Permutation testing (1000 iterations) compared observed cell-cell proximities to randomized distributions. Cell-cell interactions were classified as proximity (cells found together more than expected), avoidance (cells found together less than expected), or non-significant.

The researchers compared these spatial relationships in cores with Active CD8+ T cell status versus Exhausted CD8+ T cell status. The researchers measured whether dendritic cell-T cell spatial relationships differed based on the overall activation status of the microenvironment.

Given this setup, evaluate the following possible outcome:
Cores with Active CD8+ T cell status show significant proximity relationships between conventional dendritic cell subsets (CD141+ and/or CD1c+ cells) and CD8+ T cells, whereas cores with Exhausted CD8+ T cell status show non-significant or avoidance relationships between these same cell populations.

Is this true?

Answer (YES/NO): NO